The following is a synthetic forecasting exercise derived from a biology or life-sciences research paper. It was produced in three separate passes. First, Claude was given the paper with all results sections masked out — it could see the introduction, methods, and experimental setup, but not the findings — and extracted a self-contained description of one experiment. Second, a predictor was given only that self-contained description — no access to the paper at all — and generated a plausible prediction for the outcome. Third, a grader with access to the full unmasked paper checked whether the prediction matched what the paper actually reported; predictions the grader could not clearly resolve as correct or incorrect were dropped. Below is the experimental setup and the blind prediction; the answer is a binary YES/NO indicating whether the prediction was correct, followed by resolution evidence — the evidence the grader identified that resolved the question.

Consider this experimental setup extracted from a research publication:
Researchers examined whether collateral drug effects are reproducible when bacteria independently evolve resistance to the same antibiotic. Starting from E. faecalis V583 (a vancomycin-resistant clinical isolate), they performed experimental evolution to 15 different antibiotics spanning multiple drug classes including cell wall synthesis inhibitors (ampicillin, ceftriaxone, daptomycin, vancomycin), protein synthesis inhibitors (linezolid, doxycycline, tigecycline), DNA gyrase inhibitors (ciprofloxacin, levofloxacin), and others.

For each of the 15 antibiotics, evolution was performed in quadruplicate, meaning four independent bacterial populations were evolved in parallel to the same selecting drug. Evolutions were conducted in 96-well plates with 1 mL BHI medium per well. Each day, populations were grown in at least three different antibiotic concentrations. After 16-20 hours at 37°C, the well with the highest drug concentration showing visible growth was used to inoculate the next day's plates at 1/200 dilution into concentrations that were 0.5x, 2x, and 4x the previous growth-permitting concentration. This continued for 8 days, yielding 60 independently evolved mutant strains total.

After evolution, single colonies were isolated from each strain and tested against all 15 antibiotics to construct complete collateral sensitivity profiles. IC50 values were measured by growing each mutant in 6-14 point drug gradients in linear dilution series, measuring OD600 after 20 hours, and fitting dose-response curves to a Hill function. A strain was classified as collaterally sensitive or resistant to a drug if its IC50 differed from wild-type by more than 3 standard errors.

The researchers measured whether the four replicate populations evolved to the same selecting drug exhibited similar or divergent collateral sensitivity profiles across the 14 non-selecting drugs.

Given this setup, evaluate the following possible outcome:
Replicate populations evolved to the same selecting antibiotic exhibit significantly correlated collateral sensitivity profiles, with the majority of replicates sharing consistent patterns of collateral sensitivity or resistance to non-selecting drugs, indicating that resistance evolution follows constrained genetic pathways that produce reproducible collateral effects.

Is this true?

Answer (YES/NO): NO